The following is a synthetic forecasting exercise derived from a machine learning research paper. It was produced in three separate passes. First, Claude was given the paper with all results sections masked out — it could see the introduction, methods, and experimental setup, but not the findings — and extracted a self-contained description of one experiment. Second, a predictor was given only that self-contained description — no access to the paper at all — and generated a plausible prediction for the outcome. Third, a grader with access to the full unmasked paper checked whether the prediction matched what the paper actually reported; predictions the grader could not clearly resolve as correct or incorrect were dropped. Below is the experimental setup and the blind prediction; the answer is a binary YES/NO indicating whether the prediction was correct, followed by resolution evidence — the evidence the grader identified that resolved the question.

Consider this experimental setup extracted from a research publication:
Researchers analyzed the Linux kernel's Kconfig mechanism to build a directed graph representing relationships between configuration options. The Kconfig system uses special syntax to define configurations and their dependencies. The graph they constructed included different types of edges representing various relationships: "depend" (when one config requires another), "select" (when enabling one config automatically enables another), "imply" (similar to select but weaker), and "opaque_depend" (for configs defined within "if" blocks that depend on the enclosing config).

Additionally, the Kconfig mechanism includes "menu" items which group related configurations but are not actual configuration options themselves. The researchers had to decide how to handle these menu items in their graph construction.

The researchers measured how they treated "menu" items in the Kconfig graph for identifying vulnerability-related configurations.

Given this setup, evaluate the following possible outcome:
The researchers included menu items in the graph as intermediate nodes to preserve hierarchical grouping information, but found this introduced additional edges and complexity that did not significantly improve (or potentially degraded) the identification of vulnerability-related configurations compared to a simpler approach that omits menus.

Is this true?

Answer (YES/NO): NO